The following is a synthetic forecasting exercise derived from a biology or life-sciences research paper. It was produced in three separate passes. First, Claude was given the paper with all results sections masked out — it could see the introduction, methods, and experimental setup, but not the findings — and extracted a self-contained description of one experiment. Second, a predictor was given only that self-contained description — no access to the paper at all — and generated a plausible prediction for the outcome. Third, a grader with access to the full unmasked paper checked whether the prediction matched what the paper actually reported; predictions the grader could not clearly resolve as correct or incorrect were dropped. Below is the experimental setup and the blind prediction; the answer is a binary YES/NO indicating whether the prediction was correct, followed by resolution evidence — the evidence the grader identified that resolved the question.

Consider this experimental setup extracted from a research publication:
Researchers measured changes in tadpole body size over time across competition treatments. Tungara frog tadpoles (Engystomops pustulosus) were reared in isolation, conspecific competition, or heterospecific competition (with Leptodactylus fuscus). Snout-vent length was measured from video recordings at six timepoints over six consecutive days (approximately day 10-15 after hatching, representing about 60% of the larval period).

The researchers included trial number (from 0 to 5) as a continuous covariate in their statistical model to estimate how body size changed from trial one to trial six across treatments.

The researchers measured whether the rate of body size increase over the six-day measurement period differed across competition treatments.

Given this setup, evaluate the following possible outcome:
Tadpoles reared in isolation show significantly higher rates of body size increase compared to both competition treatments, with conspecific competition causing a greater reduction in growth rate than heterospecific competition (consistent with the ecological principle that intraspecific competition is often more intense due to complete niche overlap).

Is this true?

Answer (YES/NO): NO